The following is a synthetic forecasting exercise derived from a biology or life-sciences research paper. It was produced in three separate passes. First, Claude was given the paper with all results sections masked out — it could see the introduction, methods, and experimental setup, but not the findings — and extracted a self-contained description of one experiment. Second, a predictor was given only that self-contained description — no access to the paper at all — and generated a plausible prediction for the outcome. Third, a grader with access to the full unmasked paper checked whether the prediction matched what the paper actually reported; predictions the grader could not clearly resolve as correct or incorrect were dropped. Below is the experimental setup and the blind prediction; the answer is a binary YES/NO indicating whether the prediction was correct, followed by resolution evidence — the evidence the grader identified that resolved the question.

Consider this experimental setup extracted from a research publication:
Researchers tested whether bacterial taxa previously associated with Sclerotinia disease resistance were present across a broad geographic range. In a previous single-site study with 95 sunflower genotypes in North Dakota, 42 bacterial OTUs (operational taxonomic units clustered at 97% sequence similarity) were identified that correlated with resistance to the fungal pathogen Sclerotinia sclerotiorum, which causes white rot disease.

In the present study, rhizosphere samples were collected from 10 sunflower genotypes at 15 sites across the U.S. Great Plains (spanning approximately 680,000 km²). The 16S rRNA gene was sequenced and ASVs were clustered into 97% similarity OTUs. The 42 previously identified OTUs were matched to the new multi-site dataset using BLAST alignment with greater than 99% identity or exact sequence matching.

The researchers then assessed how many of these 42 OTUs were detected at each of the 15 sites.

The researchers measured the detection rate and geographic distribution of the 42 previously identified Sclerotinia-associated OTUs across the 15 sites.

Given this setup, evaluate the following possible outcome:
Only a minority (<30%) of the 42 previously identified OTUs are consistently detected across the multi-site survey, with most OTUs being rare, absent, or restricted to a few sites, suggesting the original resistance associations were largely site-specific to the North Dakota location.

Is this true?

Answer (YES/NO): NO